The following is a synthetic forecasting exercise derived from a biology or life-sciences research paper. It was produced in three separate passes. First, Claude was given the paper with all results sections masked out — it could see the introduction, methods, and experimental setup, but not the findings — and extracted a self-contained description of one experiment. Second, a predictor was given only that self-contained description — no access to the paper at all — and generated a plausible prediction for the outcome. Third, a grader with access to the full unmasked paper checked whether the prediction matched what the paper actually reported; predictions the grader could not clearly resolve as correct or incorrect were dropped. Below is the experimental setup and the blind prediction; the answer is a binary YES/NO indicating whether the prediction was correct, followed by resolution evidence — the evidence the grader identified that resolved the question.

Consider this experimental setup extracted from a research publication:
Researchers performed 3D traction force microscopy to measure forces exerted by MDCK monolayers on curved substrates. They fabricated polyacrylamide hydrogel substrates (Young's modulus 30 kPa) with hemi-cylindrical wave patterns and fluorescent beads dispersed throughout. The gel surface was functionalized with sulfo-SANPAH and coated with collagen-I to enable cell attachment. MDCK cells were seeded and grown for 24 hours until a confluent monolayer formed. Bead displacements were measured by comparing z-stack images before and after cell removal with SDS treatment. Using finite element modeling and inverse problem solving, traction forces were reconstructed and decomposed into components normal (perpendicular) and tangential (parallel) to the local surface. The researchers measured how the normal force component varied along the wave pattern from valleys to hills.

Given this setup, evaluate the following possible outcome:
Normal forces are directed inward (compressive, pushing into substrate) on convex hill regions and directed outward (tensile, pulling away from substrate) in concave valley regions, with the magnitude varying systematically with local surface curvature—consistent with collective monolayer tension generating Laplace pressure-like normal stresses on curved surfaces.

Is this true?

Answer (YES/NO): YES